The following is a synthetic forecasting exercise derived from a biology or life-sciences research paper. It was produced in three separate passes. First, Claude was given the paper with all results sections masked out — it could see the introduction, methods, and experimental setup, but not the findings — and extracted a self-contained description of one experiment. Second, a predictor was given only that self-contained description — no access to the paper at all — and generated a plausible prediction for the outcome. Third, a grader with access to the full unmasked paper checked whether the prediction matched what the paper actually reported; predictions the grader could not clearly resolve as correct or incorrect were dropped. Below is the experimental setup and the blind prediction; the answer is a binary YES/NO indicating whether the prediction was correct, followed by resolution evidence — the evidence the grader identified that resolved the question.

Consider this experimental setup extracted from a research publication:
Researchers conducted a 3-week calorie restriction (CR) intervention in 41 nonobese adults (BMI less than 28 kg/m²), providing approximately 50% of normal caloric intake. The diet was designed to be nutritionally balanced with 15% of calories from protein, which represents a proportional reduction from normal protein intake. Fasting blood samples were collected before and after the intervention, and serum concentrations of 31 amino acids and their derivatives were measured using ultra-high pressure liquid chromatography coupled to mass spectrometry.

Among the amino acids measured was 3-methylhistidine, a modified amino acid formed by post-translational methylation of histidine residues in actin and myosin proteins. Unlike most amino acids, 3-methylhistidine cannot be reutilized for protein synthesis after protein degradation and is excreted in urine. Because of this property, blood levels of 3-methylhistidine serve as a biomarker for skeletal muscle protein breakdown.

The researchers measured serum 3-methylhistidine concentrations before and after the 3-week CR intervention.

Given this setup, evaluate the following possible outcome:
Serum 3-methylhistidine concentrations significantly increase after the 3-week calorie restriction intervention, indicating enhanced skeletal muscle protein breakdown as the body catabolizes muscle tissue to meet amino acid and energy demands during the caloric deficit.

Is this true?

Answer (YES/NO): YES